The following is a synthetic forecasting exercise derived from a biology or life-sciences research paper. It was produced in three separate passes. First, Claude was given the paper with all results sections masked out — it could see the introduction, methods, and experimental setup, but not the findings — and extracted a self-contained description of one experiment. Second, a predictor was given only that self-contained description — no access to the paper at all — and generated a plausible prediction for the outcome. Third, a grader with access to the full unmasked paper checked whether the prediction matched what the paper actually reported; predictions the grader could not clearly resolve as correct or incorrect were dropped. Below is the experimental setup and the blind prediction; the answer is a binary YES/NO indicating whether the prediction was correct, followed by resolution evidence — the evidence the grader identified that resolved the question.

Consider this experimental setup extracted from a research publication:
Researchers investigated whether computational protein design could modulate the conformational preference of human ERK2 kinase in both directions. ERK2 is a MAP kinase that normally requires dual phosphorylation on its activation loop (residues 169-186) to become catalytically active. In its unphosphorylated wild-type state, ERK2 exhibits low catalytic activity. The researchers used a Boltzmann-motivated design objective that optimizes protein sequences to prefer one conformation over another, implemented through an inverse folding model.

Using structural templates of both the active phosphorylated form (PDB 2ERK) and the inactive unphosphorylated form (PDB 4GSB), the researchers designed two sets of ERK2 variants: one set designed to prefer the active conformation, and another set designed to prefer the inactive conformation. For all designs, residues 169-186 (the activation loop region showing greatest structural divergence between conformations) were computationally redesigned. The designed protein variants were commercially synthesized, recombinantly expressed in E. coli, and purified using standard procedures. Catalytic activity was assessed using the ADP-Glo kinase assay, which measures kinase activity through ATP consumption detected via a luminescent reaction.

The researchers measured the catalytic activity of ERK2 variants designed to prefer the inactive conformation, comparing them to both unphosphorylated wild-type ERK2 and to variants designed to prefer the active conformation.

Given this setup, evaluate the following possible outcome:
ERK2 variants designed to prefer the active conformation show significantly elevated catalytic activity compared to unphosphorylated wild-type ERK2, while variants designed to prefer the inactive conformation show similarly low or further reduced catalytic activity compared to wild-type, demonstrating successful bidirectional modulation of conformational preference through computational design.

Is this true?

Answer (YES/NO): NO